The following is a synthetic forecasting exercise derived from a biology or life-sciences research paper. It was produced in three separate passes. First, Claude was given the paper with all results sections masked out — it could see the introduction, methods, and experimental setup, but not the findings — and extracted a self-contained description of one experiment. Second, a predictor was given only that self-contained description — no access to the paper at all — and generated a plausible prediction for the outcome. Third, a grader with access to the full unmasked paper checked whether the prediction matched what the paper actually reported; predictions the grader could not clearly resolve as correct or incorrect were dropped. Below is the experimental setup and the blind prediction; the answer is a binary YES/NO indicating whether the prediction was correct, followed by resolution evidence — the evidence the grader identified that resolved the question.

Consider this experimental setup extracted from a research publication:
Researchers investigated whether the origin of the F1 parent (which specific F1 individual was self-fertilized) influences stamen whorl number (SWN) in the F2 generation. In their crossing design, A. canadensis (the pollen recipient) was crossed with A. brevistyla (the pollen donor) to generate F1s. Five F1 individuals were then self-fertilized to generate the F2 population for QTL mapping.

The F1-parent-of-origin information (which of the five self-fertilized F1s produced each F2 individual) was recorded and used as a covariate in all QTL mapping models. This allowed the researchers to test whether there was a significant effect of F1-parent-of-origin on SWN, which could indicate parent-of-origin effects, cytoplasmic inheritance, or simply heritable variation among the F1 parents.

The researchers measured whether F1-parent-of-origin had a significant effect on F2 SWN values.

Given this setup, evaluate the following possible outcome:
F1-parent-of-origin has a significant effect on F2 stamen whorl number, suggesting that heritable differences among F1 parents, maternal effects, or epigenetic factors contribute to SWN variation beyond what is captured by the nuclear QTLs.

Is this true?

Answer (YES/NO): YES